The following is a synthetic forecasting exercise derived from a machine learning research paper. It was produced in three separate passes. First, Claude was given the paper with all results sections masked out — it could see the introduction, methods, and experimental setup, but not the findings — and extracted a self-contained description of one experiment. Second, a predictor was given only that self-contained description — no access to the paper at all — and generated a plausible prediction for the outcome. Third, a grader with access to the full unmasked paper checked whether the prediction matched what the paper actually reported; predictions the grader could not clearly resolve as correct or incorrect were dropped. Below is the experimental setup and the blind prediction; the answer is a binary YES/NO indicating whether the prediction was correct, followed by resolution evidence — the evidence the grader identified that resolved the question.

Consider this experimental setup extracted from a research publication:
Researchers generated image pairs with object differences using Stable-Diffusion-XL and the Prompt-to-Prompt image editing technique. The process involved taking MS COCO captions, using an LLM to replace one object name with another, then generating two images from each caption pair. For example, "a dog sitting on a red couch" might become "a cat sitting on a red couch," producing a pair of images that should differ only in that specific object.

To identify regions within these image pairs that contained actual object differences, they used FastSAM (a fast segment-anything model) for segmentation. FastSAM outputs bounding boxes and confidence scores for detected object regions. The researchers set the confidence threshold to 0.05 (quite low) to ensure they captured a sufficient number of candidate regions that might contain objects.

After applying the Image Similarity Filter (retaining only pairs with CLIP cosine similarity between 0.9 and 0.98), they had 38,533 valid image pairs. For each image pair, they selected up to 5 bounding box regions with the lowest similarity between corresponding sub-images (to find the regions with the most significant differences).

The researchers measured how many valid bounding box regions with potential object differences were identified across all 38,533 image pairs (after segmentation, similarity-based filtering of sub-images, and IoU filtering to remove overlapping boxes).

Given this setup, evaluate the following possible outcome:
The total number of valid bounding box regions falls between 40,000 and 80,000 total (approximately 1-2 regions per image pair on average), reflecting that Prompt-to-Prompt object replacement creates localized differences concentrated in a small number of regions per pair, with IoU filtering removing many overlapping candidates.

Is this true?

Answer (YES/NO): NO